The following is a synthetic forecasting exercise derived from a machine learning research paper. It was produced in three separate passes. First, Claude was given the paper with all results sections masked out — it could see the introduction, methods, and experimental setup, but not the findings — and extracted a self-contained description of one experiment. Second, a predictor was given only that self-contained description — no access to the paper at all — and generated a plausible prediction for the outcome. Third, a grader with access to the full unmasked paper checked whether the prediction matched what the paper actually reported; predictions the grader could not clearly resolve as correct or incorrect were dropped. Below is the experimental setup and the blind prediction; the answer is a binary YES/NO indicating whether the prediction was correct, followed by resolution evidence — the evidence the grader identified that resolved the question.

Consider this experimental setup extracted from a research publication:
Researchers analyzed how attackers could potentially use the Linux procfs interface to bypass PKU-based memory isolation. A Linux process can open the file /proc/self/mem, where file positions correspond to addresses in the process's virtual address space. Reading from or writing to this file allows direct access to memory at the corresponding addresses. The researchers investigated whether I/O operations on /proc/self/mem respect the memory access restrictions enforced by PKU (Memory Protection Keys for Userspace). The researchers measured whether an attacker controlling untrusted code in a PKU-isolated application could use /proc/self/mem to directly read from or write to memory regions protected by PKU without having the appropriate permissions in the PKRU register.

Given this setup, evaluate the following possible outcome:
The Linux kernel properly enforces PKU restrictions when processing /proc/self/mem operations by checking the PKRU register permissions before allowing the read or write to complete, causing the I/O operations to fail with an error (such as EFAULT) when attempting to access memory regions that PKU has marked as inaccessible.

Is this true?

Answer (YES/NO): NO